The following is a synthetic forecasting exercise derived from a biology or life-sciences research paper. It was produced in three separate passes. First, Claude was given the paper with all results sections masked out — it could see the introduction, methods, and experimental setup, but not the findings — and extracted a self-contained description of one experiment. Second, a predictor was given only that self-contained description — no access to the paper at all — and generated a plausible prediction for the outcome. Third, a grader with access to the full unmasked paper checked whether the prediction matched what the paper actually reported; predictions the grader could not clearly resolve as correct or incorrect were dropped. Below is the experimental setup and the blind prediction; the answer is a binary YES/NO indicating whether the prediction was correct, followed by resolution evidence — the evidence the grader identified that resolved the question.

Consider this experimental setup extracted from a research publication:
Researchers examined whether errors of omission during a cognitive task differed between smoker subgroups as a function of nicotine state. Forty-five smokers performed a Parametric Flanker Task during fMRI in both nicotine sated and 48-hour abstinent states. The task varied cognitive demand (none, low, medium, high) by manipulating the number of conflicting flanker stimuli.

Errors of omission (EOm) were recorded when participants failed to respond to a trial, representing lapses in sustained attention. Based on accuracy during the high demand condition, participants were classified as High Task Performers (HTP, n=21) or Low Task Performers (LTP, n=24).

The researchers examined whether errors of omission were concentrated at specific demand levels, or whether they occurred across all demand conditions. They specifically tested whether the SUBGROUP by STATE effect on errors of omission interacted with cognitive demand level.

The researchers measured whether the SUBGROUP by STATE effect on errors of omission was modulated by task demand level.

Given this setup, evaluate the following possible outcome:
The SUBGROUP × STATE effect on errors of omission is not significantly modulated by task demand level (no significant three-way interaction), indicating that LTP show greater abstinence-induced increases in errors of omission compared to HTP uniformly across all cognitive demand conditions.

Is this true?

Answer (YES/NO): NO